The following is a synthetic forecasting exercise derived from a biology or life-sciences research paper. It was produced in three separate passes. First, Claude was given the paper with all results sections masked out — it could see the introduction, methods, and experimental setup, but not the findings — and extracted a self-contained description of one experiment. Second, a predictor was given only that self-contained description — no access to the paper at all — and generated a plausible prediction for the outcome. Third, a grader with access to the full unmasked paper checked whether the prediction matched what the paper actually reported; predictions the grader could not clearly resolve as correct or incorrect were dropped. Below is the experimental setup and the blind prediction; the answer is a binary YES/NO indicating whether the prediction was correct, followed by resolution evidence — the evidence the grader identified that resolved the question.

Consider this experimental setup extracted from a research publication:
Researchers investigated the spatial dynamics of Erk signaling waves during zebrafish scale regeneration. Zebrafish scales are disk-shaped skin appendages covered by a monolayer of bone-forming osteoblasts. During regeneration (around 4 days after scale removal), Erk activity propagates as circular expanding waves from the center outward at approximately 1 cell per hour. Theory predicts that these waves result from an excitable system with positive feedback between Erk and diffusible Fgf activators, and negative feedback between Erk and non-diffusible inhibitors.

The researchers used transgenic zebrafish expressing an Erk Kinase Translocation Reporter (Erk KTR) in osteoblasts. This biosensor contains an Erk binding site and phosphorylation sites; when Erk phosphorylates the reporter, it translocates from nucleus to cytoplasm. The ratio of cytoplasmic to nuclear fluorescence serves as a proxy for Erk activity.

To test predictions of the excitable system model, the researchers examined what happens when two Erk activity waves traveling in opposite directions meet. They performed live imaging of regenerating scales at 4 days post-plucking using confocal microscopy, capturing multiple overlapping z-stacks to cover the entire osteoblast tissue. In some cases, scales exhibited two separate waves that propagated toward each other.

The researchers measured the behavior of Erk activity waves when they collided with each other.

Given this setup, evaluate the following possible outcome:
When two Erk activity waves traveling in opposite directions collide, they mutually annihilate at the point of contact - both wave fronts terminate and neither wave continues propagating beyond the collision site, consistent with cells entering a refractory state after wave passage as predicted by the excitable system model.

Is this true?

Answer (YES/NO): NO